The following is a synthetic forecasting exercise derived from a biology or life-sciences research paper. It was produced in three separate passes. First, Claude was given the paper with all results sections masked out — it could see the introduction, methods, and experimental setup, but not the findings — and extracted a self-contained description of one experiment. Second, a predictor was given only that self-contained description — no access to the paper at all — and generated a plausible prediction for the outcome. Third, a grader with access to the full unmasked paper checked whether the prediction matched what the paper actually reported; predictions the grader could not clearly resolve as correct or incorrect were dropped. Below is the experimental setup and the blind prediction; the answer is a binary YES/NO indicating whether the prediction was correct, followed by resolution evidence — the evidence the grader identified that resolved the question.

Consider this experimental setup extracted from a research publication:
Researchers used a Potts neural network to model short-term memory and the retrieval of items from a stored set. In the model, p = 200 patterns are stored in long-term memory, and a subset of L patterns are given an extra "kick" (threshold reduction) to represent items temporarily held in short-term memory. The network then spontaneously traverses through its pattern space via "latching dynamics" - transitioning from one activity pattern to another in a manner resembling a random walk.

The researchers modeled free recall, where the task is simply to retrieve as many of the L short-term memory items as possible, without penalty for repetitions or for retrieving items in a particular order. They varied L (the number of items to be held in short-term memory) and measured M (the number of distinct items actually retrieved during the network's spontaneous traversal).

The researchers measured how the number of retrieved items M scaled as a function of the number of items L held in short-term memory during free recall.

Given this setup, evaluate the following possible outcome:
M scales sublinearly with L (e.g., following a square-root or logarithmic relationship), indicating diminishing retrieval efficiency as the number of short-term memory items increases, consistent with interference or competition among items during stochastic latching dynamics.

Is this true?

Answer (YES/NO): YES